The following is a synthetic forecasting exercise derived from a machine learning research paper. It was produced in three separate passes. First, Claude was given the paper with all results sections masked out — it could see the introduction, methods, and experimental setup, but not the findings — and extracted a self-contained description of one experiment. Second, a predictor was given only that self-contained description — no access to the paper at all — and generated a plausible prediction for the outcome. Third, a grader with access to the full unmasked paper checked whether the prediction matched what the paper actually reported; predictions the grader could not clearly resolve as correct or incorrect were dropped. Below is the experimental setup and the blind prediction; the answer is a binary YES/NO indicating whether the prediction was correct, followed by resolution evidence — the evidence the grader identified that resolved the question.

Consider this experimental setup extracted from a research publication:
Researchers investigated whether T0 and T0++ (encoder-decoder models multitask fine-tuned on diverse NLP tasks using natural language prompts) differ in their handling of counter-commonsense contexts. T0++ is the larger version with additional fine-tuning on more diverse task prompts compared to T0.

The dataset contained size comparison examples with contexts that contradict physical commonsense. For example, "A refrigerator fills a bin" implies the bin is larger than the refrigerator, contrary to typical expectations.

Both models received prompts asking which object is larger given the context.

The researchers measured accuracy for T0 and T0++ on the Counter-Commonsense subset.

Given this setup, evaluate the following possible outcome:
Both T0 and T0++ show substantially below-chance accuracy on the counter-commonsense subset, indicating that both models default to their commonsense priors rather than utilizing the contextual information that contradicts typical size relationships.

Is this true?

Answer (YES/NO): NO